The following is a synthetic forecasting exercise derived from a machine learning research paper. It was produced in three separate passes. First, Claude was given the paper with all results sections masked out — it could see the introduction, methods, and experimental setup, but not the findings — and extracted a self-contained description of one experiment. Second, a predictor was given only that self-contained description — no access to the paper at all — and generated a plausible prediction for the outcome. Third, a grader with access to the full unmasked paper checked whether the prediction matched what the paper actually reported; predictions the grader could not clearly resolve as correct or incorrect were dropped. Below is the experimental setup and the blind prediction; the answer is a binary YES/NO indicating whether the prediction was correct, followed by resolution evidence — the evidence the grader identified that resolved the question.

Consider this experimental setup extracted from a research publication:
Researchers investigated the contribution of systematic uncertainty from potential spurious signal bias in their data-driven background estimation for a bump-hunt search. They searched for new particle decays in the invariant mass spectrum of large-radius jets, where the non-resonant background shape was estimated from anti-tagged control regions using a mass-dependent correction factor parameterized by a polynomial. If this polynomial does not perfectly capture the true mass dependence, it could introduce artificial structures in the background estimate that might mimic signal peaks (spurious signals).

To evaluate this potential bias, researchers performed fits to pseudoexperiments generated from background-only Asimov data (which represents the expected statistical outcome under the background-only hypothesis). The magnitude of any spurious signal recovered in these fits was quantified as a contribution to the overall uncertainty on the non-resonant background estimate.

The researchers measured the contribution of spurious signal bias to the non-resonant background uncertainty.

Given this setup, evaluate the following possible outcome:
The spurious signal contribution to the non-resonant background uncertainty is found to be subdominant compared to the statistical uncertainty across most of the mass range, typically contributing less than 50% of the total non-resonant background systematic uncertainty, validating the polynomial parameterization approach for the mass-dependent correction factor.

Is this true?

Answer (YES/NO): NO